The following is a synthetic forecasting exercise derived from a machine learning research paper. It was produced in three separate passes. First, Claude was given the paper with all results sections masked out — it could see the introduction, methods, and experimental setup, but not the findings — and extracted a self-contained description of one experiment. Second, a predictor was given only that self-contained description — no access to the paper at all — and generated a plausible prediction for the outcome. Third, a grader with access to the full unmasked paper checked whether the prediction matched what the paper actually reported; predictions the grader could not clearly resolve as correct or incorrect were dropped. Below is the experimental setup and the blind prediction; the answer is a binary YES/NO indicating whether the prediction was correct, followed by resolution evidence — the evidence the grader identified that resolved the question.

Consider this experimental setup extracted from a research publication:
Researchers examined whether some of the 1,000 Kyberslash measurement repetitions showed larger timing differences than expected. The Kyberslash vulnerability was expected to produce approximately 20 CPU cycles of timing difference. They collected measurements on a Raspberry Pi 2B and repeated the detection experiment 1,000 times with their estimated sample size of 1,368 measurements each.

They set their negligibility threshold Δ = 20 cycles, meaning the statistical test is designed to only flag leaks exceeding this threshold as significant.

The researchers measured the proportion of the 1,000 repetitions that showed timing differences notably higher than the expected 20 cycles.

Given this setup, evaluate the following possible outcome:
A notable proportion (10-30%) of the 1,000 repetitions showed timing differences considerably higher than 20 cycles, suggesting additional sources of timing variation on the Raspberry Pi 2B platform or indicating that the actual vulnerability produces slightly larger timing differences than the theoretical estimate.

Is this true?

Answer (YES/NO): YES